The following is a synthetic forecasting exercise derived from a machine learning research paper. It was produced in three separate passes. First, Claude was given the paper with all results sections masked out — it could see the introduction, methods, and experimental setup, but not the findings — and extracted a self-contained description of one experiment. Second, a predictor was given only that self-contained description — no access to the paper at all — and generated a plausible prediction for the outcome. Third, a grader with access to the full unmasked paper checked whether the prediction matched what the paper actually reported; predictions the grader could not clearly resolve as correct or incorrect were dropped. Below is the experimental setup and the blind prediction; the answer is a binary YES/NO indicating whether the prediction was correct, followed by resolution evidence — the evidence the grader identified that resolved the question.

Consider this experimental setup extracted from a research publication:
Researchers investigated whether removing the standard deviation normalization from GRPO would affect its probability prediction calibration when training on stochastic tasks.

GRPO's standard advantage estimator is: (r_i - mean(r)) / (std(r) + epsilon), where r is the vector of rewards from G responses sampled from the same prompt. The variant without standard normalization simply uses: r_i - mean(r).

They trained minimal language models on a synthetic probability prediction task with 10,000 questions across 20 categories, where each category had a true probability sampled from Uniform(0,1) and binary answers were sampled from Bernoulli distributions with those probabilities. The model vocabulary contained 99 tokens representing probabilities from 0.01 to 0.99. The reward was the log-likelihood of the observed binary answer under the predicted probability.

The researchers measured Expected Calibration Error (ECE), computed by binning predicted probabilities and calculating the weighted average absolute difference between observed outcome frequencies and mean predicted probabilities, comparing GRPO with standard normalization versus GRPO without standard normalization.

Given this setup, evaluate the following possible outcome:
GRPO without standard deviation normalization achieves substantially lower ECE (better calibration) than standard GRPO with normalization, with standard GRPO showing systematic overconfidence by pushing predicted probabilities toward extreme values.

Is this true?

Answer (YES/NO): YES